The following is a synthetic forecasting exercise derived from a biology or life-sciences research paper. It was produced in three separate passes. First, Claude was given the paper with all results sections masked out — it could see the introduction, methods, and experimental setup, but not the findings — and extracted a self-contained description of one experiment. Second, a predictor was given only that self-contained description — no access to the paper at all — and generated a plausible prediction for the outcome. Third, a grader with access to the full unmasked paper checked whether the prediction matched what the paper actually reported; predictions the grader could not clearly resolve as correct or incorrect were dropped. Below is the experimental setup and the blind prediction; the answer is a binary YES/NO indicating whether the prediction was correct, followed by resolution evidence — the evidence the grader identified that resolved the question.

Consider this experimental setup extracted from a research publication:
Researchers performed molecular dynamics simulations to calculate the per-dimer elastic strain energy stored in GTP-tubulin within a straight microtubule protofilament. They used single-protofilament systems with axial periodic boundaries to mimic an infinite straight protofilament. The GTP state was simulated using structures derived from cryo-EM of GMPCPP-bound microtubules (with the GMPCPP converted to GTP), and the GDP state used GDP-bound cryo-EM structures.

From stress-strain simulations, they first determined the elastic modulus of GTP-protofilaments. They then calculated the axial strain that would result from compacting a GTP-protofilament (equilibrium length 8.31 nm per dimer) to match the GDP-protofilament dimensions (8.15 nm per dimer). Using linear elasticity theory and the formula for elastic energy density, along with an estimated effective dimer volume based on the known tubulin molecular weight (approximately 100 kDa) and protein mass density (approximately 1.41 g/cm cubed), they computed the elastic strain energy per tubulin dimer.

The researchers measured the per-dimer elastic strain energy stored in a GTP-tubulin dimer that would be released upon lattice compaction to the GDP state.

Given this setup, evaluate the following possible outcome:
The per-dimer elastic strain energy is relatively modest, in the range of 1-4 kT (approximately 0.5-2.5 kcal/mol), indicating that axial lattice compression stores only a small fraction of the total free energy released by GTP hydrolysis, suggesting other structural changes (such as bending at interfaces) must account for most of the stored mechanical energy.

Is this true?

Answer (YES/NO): NO